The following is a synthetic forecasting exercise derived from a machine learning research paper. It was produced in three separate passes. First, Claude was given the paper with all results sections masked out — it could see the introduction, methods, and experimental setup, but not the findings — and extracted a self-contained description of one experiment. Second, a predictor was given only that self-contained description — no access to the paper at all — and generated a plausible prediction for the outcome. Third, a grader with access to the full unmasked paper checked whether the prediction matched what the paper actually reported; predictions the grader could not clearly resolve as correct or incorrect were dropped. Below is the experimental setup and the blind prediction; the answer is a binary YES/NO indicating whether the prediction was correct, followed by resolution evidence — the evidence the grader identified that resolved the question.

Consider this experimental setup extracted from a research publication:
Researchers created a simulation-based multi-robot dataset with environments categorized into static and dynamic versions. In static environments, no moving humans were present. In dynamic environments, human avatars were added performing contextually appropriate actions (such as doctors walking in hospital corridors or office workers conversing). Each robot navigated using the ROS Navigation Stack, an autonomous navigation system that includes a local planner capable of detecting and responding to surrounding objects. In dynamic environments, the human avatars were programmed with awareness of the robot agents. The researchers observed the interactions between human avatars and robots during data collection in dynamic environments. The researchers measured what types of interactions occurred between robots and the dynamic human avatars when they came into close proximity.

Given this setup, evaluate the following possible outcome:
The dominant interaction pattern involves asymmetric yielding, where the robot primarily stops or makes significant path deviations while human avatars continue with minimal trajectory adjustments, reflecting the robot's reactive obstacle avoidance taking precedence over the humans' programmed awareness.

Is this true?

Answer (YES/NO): NO